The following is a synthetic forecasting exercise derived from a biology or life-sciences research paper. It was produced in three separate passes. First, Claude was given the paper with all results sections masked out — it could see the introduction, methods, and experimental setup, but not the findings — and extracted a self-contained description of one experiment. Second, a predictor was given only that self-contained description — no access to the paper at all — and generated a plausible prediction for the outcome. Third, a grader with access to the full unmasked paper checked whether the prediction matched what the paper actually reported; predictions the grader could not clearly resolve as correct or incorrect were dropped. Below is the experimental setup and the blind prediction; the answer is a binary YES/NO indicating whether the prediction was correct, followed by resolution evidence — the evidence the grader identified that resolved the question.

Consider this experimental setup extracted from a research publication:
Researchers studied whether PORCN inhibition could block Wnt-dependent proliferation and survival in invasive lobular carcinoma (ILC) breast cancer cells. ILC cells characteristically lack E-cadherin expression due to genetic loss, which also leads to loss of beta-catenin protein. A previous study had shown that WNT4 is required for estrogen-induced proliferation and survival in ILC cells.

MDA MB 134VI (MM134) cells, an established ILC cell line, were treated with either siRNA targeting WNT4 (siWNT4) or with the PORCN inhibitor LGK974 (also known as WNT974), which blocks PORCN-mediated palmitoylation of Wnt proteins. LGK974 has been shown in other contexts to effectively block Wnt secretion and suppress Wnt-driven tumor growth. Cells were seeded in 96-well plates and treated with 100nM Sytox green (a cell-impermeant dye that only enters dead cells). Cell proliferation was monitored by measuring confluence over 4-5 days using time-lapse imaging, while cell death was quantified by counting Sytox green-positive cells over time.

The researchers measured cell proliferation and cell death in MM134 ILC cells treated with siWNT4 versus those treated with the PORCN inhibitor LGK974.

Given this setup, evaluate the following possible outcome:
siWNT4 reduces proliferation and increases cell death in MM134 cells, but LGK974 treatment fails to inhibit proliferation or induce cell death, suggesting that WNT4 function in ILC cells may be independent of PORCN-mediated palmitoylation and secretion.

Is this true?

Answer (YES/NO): YES